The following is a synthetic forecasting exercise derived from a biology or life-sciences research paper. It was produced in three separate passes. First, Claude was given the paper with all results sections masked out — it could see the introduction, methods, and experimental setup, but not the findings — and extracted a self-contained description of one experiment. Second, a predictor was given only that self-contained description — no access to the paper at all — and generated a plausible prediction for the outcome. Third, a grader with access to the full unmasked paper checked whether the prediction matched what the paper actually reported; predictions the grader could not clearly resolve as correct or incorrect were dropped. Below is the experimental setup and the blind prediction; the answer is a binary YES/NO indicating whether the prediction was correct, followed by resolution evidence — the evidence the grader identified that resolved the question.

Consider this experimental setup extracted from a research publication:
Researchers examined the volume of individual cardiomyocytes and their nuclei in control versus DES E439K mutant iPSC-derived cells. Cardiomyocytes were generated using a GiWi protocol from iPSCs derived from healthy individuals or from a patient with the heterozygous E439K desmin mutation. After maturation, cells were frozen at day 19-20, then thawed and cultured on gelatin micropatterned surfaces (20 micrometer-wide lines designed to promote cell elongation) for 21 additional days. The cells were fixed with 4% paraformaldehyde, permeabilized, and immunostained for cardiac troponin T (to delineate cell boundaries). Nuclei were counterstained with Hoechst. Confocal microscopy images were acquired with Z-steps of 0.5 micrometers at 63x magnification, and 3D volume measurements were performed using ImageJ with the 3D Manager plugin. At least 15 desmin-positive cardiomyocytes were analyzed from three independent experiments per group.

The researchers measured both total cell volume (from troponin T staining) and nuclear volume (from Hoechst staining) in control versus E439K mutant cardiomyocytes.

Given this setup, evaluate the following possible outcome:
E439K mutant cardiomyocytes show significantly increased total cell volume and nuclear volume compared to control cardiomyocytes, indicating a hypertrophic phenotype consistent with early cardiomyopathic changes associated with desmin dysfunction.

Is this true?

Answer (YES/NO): NO